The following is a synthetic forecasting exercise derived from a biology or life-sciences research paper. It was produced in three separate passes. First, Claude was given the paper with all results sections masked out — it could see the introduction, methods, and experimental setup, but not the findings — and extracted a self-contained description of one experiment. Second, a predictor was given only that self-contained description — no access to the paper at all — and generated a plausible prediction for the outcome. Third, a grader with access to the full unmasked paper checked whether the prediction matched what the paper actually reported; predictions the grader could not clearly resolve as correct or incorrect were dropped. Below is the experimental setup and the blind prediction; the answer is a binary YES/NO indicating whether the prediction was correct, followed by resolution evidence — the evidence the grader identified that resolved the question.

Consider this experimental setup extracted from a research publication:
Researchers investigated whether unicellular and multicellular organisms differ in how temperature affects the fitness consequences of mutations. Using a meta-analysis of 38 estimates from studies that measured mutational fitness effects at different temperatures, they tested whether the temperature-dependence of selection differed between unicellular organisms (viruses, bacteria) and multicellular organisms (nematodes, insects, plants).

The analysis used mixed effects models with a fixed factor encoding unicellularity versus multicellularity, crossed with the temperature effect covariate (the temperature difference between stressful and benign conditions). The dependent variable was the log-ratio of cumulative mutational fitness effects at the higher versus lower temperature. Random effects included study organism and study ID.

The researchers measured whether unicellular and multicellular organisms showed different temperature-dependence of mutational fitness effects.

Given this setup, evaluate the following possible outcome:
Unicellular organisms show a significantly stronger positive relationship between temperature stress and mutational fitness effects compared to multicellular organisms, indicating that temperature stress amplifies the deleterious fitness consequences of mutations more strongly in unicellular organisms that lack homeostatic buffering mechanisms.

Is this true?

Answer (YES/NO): NO